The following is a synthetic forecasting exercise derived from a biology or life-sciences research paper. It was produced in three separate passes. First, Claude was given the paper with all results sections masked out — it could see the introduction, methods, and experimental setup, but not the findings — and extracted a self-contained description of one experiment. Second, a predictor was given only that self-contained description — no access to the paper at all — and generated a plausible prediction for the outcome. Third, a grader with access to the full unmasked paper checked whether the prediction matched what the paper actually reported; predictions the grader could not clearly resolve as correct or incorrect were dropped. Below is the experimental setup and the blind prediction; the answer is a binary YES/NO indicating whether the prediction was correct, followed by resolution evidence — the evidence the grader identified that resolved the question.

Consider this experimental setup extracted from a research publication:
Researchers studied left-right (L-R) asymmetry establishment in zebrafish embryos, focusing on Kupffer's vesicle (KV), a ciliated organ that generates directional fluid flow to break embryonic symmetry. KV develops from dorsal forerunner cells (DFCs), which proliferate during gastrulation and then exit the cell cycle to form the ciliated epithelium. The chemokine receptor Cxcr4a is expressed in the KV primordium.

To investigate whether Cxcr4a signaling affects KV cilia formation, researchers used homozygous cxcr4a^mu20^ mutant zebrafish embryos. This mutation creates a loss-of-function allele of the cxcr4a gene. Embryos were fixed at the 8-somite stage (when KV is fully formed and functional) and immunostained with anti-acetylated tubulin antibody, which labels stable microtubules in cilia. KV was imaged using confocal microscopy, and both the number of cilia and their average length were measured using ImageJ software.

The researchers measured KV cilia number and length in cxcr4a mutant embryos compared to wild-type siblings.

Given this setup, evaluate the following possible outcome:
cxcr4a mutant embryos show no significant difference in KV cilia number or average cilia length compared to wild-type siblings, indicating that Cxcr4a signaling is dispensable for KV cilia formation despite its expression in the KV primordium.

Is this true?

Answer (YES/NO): NO